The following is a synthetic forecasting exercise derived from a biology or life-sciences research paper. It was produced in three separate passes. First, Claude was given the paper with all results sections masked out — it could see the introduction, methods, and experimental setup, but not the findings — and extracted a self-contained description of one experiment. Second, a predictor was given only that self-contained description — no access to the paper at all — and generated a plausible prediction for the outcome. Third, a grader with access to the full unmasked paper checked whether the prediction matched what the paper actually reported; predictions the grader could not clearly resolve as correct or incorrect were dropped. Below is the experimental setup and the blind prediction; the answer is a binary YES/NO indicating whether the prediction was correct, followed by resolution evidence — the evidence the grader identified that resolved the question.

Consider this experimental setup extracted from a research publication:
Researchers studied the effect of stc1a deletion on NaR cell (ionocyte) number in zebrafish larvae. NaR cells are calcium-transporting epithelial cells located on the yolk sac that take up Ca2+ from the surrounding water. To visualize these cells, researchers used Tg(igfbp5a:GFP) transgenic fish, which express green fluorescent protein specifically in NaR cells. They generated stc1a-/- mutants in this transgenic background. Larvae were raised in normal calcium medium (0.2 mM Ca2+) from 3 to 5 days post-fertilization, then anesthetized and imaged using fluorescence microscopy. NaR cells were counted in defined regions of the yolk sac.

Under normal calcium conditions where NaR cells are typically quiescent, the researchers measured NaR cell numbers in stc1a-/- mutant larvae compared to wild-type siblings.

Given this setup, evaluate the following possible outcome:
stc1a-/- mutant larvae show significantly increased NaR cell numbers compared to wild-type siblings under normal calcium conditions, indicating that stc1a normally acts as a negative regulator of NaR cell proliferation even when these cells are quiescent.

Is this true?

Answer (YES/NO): YES